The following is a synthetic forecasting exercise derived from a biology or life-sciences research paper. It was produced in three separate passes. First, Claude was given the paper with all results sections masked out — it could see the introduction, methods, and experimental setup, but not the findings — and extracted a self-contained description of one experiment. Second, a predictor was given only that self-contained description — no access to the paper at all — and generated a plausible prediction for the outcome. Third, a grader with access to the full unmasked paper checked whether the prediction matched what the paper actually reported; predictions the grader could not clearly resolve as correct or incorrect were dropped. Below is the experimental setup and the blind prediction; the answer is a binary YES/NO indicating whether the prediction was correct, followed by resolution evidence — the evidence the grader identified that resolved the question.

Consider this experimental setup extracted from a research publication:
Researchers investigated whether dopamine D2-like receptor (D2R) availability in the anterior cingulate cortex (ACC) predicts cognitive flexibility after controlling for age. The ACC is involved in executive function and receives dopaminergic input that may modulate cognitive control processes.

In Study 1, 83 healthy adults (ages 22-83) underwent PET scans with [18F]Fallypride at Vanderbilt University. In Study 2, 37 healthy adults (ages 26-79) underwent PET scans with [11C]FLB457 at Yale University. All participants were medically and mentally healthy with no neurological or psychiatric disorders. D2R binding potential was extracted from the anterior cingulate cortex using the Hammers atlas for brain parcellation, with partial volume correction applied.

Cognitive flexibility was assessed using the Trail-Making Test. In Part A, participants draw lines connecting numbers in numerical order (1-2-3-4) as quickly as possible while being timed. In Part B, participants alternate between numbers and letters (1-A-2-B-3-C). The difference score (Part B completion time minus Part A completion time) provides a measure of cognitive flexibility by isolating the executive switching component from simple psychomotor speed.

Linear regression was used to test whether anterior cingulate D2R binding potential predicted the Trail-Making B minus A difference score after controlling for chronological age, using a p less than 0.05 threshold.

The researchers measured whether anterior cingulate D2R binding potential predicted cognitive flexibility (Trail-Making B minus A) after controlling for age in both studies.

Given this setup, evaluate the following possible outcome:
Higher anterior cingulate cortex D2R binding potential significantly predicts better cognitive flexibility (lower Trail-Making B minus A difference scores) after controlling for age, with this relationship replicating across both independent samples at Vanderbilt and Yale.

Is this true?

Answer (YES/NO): NO